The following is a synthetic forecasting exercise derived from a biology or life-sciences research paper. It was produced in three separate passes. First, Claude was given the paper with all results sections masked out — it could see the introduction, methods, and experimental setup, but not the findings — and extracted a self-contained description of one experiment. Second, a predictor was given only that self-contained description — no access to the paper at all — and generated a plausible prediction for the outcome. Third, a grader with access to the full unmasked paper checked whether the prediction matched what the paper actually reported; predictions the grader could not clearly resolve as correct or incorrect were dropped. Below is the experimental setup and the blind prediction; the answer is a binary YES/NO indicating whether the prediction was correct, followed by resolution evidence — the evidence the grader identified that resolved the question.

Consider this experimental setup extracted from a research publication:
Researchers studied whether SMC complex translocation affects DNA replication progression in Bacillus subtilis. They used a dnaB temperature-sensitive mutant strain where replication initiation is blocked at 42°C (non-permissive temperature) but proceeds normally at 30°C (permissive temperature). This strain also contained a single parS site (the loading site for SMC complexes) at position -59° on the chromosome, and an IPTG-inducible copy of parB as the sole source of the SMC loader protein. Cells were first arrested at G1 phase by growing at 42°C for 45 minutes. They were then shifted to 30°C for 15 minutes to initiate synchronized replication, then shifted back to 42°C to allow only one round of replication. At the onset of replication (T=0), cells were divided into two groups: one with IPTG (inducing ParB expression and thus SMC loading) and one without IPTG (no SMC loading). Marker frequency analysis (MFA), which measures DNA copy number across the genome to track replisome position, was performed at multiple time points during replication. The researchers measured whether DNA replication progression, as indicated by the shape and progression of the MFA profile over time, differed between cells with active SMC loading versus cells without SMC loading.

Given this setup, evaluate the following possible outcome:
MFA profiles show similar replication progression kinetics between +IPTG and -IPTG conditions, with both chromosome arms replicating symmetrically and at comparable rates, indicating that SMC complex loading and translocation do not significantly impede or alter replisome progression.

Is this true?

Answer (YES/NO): YES